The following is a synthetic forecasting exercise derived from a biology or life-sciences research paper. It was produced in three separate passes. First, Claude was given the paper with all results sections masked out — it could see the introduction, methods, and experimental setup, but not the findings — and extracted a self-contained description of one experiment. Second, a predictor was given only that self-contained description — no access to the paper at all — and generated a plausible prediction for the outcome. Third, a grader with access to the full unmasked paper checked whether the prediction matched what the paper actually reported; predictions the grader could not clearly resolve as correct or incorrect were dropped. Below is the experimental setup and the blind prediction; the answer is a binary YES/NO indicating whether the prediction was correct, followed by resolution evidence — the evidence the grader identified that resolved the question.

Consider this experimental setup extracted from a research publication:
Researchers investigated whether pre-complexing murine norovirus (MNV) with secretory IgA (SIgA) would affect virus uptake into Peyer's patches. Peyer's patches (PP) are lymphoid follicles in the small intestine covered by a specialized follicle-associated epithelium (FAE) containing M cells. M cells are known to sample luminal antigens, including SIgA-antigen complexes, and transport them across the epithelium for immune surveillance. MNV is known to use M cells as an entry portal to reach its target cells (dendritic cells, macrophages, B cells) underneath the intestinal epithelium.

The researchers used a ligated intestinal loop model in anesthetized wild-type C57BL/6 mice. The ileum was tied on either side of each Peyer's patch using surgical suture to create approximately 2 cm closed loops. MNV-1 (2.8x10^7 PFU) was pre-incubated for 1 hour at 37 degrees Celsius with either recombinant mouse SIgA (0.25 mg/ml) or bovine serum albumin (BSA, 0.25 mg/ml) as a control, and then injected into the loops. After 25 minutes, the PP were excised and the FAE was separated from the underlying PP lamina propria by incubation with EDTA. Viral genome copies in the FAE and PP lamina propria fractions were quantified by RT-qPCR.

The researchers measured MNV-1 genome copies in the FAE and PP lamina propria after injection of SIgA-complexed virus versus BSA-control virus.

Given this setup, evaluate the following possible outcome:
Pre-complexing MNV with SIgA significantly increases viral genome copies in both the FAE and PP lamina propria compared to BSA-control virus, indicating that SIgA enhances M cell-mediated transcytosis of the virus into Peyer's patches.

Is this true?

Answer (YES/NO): NO